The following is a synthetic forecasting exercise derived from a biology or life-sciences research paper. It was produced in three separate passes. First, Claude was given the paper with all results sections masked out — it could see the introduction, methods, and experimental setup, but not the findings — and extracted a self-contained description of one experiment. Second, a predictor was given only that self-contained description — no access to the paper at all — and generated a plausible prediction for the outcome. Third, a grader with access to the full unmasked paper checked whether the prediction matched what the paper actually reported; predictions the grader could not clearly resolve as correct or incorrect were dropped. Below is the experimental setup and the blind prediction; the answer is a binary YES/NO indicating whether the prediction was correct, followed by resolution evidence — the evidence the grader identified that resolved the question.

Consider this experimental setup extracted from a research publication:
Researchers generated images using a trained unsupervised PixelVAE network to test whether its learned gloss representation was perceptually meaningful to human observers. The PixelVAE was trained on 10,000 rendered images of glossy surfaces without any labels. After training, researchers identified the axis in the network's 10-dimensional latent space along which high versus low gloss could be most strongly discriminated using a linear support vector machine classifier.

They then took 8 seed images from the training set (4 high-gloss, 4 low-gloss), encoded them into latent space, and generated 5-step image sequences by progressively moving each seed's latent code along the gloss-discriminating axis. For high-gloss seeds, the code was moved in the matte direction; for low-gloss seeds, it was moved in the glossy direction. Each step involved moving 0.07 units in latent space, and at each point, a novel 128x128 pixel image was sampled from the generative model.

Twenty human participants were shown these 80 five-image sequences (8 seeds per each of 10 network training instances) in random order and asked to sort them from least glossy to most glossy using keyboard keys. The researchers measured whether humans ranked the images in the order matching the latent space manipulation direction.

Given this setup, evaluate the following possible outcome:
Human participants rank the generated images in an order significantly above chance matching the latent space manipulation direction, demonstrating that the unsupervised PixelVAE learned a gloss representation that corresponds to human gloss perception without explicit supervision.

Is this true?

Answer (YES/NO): YES